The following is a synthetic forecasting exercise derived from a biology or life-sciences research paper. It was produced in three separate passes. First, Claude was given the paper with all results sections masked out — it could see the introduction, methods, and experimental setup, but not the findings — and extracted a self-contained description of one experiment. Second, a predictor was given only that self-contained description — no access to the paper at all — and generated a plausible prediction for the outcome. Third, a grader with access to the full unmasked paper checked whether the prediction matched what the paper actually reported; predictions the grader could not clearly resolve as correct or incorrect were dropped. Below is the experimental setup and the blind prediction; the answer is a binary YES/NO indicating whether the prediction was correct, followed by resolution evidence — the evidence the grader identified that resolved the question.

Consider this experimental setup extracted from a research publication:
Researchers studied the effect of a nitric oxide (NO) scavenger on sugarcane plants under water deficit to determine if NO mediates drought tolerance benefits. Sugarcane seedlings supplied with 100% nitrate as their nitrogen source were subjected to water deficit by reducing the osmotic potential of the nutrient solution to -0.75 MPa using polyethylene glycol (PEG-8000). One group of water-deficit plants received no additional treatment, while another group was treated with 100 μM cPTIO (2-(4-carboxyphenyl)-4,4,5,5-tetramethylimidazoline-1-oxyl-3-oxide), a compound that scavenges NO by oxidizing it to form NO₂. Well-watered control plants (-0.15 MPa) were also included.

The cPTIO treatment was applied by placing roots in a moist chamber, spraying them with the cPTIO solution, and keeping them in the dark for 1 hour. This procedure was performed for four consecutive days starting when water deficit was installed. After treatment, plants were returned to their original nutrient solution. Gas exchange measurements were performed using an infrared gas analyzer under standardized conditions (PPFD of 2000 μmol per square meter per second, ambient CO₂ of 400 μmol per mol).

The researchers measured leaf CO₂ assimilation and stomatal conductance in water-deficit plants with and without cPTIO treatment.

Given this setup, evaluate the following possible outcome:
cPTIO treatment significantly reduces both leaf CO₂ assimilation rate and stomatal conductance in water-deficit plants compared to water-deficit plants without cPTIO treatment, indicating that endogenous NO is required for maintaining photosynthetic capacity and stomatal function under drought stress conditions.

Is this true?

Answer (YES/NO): YES